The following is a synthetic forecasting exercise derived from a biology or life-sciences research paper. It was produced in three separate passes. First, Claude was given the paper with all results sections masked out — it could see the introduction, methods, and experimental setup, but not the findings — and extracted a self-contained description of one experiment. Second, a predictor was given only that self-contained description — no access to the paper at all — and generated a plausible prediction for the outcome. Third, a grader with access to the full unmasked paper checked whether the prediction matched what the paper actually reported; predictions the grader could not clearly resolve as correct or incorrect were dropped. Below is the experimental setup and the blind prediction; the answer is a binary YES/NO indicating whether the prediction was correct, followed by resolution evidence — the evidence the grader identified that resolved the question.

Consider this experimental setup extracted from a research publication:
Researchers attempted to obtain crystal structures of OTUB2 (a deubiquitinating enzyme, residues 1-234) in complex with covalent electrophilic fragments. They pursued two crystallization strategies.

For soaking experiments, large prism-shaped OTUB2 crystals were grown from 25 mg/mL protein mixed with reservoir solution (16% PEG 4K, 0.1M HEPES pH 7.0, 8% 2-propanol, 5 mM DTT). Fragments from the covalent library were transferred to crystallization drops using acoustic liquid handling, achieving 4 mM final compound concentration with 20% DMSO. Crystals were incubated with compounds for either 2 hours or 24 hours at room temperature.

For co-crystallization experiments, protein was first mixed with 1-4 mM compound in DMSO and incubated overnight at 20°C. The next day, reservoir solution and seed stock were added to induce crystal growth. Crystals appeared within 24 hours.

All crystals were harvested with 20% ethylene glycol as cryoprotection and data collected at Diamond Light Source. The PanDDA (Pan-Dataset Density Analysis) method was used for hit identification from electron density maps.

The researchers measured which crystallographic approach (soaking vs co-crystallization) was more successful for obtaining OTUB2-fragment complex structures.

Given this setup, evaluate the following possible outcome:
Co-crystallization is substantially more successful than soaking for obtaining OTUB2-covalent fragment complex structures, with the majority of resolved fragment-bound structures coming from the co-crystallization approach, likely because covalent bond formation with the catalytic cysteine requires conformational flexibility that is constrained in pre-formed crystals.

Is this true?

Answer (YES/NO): YES